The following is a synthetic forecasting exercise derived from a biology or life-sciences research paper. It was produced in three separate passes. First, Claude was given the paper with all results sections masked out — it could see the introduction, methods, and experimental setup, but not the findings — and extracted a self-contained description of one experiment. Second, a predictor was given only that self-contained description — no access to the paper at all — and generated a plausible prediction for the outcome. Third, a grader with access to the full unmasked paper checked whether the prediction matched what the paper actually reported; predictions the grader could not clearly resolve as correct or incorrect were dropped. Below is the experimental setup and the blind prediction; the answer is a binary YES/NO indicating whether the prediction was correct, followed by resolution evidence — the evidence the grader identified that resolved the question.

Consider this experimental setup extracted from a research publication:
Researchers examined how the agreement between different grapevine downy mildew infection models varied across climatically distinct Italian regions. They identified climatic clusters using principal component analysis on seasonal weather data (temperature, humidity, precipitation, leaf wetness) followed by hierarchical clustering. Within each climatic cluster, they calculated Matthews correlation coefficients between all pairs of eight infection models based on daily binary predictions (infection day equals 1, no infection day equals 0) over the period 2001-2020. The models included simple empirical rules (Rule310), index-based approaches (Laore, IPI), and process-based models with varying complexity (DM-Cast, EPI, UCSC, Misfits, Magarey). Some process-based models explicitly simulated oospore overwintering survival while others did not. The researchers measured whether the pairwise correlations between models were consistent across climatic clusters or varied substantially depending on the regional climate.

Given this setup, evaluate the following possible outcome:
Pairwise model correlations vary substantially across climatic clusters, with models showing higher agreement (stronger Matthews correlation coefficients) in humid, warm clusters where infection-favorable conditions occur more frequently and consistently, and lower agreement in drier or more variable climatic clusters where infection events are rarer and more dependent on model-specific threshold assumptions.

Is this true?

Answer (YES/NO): NO